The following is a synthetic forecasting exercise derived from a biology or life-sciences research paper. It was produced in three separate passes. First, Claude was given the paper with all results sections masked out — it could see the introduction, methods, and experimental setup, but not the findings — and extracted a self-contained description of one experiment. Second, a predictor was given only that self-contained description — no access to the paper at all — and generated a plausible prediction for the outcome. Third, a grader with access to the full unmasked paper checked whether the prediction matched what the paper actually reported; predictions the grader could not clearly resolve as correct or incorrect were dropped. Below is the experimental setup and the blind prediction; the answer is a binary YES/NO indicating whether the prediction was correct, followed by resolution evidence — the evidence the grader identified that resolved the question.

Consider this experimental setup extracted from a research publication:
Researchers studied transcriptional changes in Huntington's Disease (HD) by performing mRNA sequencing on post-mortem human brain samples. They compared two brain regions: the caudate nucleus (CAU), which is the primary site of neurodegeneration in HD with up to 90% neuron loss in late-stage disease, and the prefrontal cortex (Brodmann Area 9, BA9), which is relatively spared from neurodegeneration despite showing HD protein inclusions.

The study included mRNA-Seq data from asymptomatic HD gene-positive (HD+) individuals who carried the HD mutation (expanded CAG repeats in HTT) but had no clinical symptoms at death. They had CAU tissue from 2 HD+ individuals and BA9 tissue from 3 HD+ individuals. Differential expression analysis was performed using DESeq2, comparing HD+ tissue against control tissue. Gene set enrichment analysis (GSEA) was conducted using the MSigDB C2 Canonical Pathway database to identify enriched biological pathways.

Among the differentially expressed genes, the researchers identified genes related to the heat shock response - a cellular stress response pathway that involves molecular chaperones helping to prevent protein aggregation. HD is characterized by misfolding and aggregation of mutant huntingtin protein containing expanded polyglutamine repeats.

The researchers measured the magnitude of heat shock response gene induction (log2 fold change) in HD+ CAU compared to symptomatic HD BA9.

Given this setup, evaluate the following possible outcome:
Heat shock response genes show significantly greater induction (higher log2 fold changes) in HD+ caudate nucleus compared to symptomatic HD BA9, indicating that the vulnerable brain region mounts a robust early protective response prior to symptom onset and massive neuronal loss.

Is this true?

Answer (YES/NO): YES